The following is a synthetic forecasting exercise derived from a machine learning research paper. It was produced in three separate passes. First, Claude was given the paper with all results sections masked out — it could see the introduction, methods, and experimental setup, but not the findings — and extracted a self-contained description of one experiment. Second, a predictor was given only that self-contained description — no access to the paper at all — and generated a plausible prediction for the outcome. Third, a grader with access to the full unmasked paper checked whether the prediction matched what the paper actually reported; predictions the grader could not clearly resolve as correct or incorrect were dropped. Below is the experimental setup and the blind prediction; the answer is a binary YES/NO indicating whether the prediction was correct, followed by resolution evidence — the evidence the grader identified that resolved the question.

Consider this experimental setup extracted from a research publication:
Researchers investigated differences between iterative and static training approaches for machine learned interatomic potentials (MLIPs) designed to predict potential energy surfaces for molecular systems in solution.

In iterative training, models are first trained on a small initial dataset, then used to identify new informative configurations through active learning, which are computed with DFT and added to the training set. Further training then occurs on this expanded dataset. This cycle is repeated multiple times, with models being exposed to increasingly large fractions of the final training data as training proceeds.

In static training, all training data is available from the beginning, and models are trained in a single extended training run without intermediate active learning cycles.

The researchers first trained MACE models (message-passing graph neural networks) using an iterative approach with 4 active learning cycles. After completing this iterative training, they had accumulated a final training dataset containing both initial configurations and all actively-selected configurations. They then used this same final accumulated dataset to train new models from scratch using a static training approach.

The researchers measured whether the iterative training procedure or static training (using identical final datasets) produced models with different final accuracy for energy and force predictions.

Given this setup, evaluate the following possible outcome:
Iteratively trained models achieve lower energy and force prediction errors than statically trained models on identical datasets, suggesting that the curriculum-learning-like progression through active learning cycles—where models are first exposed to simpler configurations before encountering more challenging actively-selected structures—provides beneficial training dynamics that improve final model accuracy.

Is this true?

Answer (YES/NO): NO